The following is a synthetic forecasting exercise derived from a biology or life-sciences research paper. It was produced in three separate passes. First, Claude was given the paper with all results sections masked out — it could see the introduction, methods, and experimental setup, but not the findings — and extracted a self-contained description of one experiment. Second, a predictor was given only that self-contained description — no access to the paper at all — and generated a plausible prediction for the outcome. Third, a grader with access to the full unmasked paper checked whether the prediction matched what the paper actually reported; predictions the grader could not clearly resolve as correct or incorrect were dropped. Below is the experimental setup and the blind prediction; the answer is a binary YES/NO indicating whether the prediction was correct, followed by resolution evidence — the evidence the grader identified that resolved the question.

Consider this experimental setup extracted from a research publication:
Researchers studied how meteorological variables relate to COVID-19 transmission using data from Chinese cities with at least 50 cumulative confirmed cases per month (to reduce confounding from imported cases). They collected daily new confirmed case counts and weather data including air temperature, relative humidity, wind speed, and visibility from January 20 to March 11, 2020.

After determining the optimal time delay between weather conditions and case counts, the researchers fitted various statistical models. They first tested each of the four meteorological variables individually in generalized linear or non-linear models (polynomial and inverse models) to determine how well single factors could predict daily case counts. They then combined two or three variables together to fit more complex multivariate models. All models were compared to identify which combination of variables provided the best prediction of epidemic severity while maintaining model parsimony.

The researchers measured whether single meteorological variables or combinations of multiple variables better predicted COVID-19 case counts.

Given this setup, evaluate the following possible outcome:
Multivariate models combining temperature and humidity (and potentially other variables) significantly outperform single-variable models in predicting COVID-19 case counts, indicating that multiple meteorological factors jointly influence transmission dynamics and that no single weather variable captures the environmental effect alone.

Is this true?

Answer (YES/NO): YES